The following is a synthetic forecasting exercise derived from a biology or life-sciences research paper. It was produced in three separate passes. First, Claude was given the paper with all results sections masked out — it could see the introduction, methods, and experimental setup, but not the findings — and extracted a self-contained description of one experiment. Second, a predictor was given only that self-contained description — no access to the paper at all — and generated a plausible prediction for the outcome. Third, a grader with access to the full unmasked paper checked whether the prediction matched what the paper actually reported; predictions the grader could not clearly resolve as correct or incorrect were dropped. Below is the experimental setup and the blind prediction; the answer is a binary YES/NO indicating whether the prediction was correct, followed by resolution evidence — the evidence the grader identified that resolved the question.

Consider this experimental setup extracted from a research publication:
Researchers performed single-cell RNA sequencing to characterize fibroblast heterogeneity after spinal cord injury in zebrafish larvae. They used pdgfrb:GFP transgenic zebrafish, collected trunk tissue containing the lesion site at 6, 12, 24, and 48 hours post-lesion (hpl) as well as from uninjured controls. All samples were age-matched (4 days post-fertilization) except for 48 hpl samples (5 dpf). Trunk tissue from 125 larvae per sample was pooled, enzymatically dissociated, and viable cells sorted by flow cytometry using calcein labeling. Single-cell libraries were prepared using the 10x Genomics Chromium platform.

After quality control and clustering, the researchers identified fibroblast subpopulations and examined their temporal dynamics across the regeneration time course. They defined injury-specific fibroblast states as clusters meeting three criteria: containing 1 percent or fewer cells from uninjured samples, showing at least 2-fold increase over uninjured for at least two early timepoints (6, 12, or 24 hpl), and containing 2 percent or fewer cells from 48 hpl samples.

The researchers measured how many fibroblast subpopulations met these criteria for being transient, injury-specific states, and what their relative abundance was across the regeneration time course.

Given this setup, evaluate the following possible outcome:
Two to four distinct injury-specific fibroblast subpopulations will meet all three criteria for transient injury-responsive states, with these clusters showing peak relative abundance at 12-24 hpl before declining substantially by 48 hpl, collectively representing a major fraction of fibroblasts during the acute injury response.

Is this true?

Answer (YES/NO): NO